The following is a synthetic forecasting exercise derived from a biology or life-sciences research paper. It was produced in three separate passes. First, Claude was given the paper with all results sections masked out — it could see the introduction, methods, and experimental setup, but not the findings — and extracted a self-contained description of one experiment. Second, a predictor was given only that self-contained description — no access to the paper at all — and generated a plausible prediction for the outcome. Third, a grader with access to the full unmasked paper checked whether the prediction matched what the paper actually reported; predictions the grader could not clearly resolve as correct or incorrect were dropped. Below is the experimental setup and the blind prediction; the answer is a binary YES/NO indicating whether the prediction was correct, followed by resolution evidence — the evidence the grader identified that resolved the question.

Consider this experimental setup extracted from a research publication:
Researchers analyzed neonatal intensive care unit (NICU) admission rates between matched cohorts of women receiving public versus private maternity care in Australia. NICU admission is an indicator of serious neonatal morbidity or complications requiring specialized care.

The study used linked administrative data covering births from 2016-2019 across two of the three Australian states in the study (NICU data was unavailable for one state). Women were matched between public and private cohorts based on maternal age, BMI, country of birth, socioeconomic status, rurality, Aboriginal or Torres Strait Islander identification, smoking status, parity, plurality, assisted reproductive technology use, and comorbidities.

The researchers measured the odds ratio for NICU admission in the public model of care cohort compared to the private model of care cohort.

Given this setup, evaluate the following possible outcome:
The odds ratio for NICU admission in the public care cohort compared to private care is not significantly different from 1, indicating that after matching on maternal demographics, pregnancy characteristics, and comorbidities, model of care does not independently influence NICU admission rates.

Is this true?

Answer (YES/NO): NO